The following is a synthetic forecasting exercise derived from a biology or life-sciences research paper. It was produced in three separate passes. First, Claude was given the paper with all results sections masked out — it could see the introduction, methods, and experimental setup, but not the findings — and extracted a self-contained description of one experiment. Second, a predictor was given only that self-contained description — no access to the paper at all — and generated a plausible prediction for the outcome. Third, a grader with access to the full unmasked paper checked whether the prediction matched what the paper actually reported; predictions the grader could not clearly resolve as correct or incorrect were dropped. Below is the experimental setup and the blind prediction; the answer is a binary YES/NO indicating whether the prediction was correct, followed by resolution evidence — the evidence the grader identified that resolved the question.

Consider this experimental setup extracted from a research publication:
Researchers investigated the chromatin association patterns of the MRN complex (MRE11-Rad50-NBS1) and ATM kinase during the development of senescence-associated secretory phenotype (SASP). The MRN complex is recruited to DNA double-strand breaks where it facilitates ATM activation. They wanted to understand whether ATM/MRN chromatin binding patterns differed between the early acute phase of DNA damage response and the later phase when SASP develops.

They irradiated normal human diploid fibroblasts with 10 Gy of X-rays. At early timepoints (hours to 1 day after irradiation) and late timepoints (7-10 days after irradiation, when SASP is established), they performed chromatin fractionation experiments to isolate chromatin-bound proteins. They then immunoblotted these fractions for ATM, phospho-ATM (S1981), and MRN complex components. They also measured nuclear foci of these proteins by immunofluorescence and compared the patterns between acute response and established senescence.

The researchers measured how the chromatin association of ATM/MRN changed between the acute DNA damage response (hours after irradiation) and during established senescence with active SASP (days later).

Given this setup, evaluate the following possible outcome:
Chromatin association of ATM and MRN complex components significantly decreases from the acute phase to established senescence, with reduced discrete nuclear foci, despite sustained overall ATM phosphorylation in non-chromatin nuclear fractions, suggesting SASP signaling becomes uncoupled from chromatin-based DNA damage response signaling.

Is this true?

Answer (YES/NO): NO